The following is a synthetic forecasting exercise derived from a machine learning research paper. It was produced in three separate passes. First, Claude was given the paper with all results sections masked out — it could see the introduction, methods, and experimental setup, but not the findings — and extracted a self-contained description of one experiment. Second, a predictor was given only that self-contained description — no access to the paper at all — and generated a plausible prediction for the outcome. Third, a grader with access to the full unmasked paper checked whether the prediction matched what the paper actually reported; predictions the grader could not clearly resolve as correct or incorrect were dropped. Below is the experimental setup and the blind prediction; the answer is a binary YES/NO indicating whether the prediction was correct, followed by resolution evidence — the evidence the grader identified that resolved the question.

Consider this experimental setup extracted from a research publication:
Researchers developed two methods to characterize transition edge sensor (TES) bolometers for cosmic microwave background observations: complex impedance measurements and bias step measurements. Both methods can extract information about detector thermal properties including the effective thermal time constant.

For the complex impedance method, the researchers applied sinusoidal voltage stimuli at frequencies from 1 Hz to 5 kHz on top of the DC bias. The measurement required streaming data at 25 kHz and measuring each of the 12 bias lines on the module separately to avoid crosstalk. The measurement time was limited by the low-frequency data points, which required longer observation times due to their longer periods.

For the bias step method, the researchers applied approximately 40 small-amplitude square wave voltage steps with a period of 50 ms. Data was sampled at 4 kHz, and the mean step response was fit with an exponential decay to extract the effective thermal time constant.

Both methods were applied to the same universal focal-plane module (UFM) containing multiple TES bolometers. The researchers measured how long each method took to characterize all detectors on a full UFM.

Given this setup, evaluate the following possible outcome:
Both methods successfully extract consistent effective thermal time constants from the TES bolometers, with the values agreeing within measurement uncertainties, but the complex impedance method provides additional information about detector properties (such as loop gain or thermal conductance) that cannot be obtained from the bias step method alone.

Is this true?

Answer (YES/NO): NO